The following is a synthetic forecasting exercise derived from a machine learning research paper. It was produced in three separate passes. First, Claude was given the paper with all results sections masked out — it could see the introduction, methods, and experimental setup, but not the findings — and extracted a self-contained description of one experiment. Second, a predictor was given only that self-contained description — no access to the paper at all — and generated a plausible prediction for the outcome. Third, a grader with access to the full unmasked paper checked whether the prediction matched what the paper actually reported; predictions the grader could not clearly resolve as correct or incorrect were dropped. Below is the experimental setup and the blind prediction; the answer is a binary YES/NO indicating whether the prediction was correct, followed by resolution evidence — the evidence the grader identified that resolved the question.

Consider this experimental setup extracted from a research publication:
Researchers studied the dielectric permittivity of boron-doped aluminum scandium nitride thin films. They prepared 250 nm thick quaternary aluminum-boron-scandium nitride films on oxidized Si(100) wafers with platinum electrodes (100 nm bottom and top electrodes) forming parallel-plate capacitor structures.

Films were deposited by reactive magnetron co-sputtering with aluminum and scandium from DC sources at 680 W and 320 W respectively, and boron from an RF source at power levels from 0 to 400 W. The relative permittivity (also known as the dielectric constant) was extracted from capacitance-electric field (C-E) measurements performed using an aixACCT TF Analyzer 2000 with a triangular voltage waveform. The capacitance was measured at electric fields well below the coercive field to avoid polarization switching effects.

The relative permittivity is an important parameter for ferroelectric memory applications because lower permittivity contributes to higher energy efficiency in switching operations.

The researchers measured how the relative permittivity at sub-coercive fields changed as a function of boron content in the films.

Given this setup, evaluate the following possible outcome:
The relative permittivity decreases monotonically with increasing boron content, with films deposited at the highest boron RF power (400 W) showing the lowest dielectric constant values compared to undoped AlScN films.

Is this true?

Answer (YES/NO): NO